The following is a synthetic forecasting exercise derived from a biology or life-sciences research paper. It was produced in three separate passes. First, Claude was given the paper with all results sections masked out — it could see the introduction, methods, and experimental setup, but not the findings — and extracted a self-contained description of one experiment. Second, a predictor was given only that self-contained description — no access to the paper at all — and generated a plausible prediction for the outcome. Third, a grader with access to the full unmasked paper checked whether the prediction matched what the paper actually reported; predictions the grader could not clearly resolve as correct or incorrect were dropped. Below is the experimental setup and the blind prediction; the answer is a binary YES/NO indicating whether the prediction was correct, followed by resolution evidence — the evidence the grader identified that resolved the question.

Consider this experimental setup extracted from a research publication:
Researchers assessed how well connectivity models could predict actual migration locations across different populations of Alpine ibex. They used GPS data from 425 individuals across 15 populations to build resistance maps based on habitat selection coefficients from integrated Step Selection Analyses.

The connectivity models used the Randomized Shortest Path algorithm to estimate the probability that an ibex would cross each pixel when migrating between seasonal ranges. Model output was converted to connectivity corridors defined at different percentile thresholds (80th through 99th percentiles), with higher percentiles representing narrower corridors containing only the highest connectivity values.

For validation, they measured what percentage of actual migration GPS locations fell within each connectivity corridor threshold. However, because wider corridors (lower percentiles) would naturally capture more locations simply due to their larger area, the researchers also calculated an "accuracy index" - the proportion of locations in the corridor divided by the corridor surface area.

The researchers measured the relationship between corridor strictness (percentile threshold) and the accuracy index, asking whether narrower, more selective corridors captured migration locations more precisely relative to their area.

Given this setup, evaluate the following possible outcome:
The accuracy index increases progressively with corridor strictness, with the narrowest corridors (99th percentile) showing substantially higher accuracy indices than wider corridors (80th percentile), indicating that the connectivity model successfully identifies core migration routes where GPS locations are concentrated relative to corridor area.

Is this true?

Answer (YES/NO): YES